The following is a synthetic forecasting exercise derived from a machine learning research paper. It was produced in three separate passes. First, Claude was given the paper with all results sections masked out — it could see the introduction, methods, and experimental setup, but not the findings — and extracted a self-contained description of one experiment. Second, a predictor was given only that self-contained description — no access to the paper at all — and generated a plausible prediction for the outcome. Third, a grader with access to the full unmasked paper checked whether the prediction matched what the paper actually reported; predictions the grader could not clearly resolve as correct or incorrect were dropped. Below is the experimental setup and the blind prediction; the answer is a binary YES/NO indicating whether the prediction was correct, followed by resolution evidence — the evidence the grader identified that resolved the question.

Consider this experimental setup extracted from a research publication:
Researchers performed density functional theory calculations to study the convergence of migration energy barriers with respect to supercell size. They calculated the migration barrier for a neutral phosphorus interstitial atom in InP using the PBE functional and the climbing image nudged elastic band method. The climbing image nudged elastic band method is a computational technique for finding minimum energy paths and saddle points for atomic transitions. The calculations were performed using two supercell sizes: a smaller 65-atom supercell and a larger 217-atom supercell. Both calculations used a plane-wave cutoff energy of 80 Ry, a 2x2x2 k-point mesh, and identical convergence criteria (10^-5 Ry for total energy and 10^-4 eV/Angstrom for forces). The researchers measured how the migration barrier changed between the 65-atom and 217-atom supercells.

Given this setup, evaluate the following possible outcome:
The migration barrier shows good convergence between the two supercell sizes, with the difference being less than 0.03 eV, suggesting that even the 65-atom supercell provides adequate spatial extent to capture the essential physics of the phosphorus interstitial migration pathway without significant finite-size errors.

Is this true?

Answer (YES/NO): YES